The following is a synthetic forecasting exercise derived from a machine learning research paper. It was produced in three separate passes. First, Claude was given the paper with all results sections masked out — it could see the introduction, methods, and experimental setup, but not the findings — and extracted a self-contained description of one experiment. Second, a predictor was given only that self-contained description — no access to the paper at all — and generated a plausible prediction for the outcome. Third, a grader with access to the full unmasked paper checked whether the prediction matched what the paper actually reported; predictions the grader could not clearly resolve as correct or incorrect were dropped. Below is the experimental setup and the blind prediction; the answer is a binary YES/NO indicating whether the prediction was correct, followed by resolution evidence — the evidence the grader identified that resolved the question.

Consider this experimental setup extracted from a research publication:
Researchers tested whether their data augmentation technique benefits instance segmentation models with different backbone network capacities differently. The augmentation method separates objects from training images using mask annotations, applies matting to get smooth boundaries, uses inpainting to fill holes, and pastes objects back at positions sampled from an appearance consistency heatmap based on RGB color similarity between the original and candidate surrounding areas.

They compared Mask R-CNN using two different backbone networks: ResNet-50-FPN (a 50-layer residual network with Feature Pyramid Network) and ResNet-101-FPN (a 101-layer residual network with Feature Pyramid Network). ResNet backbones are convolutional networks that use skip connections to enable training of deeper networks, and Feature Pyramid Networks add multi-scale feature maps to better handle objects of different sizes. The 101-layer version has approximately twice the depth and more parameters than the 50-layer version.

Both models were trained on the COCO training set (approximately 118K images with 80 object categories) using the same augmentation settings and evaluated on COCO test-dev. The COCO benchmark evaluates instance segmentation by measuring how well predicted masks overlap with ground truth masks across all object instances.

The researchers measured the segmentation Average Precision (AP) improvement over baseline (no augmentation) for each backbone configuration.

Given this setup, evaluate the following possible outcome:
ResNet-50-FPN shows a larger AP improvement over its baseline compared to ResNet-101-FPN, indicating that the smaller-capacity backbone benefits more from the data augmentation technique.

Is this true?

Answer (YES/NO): NO